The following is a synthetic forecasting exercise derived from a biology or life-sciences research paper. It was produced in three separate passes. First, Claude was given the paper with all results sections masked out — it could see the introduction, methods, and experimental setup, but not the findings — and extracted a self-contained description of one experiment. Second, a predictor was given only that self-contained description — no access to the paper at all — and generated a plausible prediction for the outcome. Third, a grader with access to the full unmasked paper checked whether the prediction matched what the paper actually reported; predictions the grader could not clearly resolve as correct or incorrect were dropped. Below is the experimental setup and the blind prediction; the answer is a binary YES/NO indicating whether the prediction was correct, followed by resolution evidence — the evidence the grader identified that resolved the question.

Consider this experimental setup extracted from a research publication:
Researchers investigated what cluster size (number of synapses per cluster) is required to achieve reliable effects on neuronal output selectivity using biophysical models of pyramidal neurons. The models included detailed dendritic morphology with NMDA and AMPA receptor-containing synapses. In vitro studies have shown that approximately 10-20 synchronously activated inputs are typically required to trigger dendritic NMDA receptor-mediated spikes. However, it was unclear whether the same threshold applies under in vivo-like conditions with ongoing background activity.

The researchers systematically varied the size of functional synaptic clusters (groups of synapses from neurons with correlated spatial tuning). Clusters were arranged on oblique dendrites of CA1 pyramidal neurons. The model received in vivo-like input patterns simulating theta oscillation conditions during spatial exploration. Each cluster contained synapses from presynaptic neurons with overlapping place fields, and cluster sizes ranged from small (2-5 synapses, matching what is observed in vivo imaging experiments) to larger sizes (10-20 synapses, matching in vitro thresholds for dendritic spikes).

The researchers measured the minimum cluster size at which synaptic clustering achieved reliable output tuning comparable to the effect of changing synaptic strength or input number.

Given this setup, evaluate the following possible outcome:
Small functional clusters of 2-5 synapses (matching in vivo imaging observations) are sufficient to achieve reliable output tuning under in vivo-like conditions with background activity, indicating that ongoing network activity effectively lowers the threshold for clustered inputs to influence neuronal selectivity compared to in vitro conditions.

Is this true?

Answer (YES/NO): NO